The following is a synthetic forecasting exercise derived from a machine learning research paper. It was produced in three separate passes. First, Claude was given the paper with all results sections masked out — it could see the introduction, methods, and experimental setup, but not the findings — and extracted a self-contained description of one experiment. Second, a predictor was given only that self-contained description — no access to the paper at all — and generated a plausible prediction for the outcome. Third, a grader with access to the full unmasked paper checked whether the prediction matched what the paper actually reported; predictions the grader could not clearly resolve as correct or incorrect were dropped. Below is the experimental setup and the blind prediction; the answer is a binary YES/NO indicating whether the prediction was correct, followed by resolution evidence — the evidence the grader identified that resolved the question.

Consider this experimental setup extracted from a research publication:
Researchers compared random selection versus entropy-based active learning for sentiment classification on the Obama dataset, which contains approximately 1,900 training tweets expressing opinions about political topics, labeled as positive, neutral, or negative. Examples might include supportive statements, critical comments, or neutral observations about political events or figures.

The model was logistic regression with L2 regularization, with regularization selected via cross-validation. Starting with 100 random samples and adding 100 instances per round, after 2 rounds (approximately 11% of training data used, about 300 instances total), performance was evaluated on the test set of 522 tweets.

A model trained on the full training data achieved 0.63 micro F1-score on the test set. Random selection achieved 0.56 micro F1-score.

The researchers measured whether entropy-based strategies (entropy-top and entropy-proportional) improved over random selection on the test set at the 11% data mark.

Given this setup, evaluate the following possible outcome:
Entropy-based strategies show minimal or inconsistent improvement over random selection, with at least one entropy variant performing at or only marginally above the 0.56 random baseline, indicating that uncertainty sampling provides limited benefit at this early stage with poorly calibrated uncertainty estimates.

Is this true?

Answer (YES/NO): NO